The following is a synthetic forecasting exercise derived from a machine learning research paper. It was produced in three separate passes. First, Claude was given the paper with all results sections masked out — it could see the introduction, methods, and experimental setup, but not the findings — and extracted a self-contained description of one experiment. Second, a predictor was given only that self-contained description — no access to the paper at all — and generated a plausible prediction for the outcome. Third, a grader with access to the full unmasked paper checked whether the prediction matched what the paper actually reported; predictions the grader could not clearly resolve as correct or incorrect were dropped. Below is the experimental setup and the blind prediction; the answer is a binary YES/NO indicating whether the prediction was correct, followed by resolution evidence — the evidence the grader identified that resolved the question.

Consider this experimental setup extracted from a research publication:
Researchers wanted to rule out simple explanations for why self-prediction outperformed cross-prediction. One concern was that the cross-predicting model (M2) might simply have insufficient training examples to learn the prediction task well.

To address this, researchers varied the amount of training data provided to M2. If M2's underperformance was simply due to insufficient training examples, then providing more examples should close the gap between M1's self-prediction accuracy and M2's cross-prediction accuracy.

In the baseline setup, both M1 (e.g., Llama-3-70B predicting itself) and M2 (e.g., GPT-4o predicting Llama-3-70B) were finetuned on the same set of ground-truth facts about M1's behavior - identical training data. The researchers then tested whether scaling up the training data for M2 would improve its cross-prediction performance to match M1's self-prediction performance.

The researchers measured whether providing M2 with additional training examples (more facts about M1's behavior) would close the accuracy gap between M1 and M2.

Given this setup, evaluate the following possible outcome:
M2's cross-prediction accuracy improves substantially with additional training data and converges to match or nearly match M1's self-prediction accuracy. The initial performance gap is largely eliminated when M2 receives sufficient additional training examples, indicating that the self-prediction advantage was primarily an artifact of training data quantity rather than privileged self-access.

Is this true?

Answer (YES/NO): NO